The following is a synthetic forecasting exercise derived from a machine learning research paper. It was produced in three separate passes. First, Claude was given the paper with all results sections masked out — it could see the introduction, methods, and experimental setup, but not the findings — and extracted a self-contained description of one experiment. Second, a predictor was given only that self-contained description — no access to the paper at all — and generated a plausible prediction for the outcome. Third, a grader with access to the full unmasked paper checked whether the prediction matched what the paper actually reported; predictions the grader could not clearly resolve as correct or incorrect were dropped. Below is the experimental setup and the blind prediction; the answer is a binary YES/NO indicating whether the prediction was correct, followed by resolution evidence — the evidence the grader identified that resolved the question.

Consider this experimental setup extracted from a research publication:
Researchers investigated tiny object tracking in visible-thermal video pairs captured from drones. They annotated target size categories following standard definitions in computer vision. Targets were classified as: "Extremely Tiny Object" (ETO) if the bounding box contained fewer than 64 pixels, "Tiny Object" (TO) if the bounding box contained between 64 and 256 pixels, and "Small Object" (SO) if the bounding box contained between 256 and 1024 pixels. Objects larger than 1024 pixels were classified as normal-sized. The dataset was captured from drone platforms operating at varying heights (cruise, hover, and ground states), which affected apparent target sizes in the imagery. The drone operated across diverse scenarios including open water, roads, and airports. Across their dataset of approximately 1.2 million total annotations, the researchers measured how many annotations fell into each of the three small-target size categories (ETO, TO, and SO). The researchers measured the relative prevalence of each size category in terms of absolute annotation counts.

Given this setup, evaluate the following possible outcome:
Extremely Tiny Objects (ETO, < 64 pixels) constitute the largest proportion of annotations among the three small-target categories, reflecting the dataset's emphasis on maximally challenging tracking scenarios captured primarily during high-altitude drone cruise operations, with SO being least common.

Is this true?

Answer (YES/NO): NO